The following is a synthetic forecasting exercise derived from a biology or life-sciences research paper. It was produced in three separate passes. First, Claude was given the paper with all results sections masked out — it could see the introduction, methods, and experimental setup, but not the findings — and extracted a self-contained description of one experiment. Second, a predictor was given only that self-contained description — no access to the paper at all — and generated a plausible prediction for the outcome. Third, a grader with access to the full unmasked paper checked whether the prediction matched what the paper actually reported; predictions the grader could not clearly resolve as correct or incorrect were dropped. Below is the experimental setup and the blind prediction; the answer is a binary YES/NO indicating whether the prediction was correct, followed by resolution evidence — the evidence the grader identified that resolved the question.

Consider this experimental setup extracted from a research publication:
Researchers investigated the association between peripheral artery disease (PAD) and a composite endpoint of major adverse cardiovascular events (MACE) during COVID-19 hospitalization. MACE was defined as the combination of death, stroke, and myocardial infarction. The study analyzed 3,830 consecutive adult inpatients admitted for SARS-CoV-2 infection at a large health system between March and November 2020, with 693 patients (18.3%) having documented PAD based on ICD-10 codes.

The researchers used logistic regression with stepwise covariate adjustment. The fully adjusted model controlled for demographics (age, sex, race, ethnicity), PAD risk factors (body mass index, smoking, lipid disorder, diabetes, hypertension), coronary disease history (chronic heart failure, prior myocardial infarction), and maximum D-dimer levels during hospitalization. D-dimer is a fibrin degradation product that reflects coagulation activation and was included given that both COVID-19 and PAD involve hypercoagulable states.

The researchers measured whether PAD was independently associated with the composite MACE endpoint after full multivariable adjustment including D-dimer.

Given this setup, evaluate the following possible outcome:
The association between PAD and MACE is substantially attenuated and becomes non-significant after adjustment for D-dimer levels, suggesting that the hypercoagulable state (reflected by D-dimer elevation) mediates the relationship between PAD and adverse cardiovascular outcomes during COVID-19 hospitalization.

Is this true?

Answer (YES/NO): NO